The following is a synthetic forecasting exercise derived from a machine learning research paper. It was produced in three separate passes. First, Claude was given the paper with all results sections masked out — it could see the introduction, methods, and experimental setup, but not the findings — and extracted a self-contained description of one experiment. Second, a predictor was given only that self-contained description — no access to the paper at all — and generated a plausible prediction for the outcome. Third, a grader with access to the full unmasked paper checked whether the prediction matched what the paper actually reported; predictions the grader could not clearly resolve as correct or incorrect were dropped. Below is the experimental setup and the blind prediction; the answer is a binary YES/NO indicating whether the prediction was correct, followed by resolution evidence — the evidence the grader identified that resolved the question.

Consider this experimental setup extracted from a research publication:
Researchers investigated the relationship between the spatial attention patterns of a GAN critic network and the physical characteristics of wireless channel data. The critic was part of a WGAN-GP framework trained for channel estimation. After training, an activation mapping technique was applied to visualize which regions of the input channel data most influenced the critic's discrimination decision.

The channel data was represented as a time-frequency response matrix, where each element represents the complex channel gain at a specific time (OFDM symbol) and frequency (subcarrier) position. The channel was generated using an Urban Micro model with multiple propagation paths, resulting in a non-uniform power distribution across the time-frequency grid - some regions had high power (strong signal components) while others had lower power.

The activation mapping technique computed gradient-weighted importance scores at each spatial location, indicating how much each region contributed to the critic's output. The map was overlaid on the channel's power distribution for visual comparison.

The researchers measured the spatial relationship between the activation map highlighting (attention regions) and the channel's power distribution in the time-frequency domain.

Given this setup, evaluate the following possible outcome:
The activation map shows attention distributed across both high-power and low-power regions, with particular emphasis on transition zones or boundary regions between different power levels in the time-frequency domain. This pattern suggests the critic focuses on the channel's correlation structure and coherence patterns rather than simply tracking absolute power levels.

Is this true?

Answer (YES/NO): NO